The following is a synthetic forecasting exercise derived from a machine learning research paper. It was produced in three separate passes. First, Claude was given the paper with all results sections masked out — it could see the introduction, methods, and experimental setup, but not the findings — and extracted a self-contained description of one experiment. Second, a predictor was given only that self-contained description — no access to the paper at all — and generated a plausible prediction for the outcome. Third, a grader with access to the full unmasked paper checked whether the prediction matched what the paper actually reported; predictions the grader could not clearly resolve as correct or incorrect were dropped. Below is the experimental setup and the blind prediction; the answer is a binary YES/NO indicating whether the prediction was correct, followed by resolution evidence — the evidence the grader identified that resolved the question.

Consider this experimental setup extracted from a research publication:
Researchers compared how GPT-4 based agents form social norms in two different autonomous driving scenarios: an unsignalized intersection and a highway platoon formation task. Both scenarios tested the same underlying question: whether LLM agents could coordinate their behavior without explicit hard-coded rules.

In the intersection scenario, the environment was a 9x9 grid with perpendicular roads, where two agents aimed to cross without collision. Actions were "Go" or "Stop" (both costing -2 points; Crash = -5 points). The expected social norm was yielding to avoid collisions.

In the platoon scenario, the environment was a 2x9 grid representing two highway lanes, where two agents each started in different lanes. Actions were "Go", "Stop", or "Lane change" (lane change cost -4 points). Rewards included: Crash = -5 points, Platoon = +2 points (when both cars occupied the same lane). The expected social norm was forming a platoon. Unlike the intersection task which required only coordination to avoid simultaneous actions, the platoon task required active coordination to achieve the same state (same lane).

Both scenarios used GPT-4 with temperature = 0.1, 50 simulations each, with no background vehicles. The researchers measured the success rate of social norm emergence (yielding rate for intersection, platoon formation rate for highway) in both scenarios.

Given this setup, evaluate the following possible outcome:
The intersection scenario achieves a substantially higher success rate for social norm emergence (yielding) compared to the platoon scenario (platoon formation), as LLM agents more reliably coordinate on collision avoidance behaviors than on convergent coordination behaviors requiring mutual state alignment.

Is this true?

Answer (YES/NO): NO